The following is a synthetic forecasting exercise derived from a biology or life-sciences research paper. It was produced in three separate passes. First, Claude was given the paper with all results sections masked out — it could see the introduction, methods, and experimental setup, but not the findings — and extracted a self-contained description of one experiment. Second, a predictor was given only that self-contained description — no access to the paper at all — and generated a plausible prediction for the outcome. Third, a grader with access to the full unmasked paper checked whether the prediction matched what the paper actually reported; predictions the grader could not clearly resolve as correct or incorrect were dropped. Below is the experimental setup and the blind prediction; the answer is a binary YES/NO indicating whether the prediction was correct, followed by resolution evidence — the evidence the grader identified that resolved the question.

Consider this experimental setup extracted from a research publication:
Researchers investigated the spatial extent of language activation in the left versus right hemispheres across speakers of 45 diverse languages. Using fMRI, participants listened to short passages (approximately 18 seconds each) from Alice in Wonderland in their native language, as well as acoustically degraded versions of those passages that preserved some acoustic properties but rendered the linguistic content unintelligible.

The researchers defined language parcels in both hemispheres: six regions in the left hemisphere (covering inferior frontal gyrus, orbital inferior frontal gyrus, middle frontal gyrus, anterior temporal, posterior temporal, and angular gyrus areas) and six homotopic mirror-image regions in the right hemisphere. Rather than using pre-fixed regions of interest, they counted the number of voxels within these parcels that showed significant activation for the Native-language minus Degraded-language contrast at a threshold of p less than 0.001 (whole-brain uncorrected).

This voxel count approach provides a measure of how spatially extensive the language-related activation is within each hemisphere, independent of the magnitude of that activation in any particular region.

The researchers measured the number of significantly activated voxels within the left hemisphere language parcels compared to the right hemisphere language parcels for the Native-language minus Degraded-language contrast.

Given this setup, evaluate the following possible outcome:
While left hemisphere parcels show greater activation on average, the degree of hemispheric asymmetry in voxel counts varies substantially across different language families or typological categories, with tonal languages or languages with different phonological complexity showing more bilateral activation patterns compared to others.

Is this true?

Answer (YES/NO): NO